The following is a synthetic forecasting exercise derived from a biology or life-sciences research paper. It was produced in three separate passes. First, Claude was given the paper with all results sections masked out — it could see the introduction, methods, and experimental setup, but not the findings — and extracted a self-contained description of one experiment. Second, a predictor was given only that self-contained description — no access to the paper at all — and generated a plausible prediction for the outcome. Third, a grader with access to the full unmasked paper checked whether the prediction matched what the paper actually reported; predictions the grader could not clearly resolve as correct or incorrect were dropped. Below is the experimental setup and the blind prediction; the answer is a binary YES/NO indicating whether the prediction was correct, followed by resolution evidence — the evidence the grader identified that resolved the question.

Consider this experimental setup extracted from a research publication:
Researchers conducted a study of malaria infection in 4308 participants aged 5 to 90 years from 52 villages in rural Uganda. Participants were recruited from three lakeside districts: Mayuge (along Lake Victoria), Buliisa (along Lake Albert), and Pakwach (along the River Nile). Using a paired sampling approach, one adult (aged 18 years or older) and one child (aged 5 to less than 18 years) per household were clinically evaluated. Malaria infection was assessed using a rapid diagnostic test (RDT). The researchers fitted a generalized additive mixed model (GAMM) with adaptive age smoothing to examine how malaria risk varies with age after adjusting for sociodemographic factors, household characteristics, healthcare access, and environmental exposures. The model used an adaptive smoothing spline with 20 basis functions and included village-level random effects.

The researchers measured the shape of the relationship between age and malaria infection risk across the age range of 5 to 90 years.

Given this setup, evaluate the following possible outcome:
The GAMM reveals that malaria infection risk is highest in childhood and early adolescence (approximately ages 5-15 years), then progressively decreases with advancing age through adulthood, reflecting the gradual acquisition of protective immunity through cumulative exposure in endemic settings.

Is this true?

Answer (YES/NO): NO